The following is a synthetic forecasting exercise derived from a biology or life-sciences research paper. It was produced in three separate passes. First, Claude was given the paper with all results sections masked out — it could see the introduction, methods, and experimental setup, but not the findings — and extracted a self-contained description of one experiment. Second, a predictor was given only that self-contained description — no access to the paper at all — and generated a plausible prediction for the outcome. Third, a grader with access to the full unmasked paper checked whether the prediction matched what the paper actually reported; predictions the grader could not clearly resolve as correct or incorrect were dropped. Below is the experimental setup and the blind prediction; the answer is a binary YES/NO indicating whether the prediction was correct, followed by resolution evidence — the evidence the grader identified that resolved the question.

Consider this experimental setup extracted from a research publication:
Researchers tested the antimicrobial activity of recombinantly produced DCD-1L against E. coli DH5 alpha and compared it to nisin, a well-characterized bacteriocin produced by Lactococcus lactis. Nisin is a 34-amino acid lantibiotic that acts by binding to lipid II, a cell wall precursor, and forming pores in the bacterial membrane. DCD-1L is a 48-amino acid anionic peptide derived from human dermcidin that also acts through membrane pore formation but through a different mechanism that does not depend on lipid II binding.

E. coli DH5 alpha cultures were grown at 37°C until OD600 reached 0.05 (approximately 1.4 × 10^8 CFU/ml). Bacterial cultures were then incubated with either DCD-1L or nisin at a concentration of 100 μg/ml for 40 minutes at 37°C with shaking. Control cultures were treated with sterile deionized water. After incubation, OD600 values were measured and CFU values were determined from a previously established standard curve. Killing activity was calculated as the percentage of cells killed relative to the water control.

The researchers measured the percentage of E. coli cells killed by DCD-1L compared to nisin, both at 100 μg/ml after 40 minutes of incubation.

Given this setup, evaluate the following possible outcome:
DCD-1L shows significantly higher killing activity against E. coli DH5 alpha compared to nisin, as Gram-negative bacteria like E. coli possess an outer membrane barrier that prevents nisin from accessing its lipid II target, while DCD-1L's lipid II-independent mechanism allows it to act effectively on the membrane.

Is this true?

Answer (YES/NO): NO